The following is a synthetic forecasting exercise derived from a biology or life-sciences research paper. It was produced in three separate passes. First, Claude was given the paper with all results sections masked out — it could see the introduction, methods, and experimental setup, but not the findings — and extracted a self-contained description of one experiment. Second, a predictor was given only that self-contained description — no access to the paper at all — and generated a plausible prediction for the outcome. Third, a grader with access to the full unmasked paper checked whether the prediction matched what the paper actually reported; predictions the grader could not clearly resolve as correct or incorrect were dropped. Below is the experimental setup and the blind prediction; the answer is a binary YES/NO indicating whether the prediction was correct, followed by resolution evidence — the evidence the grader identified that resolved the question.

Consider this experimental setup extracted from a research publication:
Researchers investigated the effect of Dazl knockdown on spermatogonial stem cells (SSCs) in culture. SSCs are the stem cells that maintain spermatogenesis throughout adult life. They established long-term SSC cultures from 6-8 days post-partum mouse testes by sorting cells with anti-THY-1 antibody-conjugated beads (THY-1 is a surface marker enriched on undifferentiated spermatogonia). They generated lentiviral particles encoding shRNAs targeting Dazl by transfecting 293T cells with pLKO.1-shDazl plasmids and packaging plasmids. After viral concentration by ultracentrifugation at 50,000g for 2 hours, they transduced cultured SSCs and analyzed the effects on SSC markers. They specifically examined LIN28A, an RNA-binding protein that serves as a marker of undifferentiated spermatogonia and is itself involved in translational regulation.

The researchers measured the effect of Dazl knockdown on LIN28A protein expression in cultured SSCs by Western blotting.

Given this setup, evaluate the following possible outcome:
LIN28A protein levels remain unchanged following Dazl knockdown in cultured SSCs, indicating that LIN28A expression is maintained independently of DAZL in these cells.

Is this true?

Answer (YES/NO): NO